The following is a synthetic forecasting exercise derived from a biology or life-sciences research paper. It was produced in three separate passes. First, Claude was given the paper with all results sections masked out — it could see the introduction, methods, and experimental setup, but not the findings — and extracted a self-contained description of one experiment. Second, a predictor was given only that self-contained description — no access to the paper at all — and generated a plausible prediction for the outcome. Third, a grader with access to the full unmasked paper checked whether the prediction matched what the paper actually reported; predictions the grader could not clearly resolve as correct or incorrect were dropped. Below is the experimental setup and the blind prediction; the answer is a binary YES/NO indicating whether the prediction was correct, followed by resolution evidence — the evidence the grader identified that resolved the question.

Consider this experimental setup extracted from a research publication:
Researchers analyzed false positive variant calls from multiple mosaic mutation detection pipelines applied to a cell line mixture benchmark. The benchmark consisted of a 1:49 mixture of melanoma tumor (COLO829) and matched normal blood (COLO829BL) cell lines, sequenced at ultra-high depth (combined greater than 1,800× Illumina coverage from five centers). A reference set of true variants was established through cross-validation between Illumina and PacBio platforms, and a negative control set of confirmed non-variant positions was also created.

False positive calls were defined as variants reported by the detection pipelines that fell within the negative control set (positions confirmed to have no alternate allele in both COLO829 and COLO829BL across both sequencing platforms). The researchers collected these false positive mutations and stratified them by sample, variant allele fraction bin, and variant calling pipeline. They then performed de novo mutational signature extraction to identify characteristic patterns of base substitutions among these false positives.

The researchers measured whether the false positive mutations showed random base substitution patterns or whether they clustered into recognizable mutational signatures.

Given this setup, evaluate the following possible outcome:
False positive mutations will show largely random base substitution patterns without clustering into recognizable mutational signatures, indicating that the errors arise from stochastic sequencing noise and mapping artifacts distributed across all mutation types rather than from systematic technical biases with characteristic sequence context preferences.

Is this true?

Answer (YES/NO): NO